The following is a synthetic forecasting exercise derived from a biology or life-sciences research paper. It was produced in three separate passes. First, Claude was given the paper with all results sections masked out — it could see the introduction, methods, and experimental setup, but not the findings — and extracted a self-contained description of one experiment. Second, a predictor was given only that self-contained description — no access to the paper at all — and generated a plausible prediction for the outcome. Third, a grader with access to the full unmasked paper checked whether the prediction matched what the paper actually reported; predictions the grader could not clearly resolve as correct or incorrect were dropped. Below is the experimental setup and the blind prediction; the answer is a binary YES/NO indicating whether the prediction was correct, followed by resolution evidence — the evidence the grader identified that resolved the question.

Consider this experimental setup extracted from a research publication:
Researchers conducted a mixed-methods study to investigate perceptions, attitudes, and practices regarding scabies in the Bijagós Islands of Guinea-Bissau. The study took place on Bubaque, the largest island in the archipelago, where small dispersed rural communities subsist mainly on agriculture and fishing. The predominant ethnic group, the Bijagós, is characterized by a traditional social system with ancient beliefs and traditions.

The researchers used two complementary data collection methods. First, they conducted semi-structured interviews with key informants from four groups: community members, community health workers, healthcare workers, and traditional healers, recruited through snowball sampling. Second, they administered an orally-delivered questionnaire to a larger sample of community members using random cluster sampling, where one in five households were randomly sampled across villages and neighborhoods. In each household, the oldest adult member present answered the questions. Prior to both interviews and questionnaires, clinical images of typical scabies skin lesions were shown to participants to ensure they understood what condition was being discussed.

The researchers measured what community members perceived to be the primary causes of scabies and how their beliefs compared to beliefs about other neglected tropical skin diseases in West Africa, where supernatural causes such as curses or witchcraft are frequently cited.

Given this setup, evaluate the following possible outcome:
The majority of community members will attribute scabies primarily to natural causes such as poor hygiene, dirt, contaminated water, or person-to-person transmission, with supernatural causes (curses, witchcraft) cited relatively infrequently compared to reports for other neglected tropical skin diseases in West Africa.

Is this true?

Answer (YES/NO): YES